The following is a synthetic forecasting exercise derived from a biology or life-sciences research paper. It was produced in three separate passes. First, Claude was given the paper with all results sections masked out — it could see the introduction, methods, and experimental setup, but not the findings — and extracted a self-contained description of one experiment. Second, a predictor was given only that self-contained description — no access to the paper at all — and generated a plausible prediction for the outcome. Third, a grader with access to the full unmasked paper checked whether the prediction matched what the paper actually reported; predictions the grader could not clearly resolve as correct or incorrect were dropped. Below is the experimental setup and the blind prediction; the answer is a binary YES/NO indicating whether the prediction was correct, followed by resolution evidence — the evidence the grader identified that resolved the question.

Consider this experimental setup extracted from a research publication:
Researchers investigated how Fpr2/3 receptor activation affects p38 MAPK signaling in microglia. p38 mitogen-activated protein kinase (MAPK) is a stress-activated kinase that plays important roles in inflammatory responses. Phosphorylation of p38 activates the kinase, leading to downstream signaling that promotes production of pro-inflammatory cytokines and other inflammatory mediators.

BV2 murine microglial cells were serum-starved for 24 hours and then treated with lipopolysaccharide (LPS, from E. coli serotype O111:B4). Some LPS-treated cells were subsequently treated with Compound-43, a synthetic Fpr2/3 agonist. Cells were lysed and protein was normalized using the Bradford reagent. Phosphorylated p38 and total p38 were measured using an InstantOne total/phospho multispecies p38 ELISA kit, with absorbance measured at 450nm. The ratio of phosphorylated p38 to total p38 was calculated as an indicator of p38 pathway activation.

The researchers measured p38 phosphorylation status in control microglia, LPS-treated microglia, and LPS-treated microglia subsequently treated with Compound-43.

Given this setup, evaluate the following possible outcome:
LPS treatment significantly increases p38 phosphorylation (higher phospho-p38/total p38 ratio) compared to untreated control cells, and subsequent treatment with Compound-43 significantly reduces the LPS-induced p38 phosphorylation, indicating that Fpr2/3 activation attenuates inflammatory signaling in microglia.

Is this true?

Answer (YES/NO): NO